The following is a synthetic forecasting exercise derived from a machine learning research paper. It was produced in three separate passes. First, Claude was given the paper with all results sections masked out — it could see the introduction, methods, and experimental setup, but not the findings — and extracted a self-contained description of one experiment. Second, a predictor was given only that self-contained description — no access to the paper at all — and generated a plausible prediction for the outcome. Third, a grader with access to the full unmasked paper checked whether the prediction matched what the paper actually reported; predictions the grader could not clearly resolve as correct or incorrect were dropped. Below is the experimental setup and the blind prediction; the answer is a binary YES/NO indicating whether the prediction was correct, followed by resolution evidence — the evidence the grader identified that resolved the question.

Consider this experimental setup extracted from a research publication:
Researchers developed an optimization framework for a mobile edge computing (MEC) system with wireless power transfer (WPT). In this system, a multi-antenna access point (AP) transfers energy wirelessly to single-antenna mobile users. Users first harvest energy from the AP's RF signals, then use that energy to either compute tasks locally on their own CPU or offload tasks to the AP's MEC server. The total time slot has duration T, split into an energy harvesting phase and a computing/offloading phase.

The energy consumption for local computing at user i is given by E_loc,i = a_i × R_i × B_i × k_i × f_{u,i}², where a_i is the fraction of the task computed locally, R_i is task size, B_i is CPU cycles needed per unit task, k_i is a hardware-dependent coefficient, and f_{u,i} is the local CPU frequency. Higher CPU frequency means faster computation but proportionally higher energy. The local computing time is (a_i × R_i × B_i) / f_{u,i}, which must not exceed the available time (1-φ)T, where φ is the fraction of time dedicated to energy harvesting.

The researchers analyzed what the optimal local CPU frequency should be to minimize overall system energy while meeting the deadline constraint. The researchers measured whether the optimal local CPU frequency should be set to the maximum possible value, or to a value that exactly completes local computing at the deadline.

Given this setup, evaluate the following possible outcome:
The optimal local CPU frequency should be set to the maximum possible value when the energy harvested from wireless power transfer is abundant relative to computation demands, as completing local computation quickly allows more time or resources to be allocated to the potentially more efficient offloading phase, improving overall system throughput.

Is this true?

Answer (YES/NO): NO